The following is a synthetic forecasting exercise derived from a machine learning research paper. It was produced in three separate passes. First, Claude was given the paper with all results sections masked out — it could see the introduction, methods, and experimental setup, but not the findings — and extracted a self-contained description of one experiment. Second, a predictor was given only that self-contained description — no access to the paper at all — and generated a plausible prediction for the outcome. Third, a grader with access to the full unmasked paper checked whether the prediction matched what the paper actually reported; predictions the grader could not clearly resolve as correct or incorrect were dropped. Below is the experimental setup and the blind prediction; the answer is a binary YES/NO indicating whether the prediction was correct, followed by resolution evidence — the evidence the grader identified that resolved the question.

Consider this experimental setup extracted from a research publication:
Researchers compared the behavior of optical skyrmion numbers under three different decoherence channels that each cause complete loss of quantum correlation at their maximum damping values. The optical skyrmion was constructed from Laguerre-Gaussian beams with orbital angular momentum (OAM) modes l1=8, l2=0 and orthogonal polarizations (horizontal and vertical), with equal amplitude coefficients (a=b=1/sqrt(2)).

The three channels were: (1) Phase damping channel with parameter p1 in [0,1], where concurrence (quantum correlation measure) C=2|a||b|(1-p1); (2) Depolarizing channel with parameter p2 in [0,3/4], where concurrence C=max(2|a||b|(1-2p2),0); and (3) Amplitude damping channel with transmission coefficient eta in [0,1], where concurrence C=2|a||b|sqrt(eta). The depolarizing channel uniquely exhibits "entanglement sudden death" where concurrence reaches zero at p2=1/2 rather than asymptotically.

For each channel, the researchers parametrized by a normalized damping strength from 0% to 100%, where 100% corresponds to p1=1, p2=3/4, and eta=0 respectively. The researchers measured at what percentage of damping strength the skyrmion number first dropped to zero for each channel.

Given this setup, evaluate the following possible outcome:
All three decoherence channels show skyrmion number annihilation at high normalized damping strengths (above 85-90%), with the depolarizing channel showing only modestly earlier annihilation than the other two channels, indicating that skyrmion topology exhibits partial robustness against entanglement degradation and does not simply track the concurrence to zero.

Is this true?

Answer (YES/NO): NO